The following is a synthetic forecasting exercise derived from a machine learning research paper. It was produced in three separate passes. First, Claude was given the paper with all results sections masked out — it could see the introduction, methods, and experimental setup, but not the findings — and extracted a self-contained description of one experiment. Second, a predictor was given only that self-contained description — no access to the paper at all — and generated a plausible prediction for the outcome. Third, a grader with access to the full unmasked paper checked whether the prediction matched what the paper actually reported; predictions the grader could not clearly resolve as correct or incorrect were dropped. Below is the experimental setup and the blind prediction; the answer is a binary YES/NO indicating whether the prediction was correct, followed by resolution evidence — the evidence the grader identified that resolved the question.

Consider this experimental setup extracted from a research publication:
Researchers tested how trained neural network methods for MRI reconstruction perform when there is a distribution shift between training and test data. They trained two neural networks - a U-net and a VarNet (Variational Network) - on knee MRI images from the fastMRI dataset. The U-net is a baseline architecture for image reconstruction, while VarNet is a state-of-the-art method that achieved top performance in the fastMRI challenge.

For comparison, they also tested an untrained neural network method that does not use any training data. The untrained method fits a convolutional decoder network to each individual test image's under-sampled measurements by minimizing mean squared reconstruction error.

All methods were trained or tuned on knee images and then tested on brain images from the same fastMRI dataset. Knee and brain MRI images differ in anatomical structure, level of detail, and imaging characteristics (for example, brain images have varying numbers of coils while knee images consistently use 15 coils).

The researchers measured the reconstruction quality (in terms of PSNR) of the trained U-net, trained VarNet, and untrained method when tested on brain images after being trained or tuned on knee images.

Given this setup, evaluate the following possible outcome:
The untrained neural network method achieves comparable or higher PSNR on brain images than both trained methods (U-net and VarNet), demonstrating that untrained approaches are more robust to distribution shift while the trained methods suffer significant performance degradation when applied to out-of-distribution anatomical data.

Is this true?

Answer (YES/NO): NO